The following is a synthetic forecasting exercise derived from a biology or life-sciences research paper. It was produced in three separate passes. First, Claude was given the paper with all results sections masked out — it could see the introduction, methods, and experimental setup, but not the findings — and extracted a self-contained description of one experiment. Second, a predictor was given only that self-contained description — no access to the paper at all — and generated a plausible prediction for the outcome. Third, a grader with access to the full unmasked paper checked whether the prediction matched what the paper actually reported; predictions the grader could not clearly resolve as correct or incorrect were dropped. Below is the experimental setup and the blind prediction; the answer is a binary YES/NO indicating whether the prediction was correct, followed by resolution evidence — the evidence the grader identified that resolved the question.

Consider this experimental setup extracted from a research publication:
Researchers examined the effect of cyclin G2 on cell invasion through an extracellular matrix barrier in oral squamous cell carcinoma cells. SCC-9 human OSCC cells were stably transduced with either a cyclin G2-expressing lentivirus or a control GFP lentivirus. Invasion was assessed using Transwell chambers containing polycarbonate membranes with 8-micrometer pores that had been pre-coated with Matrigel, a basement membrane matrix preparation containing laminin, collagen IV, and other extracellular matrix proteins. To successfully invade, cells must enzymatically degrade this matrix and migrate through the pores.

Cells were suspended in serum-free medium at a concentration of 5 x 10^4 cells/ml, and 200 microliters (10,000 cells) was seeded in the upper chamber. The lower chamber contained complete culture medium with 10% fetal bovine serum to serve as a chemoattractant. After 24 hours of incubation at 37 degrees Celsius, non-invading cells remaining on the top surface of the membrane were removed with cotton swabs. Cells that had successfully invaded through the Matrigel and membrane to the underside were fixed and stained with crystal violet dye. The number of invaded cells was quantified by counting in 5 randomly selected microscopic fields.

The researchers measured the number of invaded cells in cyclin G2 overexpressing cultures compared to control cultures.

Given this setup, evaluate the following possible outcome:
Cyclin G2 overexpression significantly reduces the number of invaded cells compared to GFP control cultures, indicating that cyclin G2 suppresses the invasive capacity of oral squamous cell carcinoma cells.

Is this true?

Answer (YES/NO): YES